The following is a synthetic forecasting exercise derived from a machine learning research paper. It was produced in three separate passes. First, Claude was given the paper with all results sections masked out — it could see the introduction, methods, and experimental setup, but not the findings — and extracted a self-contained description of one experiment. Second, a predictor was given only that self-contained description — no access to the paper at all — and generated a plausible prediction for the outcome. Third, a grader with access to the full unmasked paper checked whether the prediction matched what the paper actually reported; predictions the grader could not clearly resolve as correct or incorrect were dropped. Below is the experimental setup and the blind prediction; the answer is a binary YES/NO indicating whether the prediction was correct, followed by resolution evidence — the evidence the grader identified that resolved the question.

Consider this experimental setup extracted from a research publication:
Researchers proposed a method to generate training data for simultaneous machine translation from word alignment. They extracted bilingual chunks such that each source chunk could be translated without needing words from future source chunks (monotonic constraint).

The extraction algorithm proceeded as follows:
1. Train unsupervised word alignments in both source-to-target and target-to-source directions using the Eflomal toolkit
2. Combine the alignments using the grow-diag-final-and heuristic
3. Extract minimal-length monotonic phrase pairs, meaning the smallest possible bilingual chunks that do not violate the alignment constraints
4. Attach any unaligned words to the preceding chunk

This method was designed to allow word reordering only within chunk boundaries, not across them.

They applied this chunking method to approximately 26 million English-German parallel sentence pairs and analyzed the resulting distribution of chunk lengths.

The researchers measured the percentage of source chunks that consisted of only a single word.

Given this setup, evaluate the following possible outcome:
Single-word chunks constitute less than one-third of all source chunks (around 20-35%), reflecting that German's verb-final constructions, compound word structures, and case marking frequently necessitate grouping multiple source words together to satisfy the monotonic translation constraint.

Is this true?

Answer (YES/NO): NO